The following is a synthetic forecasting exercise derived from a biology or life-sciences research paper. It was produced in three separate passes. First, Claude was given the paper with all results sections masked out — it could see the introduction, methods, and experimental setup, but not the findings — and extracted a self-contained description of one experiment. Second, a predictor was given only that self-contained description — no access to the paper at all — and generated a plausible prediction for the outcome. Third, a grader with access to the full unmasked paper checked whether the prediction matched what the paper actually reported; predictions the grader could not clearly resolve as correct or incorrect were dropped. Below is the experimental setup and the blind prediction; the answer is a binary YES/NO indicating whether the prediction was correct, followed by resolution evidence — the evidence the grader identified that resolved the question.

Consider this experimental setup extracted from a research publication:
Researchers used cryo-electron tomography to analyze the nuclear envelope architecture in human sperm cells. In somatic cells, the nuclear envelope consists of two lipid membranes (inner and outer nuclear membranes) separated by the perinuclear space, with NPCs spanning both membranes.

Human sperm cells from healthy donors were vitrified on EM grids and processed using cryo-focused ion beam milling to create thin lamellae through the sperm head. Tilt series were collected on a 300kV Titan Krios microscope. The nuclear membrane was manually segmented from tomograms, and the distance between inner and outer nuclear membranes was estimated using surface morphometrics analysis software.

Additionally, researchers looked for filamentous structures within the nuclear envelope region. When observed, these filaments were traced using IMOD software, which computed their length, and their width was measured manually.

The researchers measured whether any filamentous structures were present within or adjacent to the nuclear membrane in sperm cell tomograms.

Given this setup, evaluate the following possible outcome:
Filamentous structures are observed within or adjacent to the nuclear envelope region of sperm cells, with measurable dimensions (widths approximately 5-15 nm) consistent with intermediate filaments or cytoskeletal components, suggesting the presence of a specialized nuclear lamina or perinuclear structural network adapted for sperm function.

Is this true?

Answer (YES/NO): NO